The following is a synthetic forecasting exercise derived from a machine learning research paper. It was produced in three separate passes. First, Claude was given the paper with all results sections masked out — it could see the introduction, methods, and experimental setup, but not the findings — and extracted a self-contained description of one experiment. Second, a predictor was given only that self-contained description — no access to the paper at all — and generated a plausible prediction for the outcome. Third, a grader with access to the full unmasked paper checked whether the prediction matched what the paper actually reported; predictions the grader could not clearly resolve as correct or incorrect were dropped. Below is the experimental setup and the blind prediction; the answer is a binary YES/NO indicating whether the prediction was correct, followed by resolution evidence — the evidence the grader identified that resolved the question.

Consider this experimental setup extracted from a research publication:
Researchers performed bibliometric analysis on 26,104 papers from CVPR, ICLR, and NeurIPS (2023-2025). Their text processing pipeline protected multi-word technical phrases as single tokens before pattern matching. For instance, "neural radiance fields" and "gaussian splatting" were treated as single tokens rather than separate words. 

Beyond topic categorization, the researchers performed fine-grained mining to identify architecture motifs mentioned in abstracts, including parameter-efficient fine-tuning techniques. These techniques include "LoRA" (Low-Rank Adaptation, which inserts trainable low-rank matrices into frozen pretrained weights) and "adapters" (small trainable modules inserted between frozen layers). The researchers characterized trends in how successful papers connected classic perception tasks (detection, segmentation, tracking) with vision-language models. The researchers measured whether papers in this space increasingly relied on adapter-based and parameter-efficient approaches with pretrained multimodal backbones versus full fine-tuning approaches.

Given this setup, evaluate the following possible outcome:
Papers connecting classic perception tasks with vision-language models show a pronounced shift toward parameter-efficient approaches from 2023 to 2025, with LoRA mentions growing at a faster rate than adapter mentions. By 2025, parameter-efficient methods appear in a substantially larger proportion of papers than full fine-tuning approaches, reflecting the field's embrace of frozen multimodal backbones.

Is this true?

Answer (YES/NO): NO